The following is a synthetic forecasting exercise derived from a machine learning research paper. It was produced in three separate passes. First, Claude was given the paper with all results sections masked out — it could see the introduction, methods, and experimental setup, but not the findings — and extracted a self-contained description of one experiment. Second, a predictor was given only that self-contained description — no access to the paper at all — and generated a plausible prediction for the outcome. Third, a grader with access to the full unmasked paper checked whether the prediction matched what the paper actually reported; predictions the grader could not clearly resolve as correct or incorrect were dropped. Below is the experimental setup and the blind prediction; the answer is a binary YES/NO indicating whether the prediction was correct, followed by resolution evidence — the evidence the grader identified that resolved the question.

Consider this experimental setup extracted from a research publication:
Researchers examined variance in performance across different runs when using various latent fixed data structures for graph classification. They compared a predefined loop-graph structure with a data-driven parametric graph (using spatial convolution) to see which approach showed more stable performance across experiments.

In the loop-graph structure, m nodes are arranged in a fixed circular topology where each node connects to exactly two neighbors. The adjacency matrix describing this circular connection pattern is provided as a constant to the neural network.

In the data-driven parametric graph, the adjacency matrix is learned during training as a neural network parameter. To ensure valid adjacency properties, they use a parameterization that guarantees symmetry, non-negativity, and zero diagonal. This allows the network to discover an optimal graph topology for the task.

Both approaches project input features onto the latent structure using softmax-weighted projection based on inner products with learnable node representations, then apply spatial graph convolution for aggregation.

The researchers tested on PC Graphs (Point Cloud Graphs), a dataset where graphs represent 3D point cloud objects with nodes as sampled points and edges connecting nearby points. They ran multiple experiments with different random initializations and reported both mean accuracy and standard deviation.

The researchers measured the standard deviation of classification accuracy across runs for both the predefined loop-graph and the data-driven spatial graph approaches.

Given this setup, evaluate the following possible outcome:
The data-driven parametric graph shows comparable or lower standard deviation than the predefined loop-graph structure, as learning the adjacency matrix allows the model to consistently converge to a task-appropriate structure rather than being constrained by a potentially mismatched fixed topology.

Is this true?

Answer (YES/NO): NO